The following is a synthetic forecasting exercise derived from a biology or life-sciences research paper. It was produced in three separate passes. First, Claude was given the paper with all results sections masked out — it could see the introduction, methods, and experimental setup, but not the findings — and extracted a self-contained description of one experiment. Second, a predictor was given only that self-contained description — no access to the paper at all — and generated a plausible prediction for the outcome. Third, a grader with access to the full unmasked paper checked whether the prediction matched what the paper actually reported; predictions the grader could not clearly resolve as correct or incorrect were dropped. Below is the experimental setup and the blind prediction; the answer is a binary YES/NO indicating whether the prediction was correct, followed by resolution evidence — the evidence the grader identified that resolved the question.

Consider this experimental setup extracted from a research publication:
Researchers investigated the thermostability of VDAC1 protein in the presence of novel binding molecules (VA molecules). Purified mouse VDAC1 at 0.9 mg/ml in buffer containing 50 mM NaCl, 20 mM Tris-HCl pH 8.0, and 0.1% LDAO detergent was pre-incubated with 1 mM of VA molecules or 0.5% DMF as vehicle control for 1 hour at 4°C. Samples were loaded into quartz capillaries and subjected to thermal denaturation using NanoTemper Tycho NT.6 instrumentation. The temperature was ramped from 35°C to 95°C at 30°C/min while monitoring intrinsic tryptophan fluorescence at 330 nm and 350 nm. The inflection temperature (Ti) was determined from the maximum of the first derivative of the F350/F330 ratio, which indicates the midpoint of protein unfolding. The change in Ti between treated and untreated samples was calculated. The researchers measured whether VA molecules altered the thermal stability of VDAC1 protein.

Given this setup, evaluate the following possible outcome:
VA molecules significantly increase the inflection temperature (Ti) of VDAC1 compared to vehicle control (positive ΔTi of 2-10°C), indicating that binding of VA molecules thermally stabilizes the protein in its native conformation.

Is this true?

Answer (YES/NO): YES